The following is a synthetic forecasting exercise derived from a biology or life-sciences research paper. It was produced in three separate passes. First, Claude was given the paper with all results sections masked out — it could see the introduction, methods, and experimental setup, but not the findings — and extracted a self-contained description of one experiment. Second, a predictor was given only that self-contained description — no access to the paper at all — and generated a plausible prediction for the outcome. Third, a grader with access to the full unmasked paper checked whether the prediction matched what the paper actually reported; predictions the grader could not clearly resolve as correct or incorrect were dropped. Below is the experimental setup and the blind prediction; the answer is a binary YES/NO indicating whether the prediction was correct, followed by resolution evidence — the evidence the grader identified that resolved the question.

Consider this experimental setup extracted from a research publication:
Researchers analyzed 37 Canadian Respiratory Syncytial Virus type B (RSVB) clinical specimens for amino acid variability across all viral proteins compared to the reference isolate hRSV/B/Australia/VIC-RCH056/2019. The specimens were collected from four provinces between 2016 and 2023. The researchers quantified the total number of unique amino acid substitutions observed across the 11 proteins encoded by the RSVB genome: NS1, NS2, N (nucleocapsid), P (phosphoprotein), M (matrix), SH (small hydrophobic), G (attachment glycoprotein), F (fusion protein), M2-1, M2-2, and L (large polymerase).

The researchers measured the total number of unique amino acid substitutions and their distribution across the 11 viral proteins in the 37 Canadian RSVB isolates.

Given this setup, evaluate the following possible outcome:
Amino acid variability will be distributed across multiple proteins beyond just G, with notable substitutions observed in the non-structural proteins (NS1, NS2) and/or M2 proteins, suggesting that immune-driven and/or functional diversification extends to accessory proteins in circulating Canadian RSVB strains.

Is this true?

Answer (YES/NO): NO